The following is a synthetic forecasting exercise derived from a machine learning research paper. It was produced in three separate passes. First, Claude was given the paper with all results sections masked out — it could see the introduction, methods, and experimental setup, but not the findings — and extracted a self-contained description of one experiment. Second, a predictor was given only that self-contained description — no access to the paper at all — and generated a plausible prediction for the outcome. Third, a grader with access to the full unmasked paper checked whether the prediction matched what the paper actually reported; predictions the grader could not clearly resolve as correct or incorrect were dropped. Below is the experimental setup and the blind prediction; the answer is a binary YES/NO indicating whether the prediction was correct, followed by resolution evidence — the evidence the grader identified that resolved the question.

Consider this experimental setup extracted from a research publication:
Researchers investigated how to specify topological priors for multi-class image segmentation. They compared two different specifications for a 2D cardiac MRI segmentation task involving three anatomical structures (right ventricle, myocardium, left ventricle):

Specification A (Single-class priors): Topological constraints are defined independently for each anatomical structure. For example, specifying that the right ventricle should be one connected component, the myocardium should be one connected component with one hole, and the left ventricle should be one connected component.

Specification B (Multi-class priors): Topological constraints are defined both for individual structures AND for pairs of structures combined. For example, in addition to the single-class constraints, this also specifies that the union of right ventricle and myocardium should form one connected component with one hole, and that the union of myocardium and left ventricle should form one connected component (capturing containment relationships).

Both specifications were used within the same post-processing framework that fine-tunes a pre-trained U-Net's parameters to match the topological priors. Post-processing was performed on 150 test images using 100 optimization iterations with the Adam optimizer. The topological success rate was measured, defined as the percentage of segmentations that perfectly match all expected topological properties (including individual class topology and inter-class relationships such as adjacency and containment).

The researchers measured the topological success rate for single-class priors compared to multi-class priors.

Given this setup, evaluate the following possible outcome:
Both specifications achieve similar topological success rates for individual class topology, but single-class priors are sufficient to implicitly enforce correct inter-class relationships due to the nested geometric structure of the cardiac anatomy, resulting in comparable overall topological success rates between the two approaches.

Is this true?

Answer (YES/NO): NO